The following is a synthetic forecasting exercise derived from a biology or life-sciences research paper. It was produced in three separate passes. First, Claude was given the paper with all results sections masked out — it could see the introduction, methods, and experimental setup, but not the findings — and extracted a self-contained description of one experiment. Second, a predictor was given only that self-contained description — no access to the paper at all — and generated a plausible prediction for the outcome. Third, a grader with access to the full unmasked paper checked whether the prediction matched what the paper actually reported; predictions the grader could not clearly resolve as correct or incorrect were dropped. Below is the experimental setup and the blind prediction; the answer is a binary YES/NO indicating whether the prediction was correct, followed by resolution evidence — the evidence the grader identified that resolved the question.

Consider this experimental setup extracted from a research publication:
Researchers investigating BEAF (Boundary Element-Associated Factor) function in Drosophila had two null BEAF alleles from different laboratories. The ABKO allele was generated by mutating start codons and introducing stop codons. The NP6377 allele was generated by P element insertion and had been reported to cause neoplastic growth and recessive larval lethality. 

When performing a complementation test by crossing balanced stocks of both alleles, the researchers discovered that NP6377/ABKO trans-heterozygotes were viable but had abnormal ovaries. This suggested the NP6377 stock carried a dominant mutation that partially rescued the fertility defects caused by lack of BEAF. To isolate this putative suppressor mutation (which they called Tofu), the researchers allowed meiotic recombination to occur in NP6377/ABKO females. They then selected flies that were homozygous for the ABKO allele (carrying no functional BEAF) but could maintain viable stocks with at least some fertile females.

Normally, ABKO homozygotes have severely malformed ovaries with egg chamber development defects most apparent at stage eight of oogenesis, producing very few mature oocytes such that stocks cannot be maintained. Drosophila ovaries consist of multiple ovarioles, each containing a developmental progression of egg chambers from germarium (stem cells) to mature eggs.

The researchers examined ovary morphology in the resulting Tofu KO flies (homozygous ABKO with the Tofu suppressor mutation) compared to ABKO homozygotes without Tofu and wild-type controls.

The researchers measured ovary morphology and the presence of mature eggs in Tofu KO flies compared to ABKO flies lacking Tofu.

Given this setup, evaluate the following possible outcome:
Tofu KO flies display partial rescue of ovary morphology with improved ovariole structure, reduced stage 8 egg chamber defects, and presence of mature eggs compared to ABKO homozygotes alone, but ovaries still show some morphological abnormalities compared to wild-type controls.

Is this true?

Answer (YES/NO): YES